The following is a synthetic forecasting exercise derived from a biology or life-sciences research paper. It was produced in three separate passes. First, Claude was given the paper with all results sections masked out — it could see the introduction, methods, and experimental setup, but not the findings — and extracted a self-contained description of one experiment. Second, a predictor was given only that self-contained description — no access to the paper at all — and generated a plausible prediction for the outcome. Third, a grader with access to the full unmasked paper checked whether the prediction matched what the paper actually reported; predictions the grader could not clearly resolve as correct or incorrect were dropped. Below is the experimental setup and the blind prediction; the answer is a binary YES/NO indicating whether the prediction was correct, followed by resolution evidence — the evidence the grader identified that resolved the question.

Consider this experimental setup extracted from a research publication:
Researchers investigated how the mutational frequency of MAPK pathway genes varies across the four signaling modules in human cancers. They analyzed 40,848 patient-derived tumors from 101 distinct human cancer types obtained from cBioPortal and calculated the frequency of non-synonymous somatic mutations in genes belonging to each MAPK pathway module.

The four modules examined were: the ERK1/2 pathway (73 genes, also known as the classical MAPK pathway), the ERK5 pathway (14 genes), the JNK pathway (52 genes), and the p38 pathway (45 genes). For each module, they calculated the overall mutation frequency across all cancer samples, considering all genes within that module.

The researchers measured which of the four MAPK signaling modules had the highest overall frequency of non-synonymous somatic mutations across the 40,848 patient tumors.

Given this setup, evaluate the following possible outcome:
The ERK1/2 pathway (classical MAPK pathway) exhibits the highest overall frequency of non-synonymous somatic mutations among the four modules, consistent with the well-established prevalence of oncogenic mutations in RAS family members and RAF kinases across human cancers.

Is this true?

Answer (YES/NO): NO